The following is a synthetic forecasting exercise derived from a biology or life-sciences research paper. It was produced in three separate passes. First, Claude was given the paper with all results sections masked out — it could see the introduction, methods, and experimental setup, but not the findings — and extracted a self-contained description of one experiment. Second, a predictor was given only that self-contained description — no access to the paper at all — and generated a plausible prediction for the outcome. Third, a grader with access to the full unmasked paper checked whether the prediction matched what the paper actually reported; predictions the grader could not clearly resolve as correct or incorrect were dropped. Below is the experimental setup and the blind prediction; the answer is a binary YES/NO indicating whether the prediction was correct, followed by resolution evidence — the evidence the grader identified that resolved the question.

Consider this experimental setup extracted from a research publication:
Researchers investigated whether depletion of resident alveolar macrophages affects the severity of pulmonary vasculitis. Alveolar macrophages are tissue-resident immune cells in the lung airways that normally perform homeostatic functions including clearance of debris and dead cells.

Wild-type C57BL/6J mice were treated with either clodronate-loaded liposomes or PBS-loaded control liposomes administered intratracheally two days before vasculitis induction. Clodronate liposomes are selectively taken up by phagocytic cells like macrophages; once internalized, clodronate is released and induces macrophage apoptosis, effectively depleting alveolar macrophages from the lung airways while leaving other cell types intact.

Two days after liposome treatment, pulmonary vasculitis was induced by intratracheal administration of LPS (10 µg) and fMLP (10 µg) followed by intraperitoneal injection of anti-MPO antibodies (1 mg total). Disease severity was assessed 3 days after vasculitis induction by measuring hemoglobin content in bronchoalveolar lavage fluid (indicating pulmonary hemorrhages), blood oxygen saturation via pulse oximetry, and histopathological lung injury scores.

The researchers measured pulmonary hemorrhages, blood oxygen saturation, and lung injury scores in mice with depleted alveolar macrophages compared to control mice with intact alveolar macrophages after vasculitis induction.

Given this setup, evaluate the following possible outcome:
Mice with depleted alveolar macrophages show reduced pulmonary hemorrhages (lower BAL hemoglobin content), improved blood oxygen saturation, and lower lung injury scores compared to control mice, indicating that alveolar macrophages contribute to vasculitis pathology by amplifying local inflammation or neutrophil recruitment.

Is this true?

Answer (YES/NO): NO